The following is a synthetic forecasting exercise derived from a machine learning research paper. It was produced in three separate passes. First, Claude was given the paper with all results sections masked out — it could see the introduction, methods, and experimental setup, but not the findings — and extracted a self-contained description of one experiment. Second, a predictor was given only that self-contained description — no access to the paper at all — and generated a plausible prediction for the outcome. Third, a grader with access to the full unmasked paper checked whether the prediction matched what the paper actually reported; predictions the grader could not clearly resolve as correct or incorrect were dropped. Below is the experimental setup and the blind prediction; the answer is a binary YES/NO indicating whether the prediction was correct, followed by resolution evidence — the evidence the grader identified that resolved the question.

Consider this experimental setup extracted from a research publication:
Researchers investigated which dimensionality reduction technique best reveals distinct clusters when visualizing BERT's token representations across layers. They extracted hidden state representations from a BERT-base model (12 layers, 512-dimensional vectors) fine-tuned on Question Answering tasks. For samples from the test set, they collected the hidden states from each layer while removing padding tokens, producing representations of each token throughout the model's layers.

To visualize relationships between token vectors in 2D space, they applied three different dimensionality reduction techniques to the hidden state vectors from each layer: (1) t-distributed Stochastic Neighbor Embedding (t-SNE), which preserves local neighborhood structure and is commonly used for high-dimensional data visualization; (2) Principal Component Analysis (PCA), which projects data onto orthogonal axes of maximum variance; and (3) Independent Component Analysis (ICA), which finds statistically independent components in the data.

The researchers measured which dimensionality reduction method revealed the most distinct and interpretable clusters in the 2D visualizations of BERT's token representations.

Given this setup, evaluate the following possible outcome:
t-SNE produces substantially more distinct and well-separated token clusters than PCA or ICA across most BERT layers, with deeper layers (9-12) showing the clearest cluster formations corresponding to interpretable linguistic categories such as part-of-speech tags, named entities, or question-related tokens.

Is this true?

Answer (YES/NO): NO